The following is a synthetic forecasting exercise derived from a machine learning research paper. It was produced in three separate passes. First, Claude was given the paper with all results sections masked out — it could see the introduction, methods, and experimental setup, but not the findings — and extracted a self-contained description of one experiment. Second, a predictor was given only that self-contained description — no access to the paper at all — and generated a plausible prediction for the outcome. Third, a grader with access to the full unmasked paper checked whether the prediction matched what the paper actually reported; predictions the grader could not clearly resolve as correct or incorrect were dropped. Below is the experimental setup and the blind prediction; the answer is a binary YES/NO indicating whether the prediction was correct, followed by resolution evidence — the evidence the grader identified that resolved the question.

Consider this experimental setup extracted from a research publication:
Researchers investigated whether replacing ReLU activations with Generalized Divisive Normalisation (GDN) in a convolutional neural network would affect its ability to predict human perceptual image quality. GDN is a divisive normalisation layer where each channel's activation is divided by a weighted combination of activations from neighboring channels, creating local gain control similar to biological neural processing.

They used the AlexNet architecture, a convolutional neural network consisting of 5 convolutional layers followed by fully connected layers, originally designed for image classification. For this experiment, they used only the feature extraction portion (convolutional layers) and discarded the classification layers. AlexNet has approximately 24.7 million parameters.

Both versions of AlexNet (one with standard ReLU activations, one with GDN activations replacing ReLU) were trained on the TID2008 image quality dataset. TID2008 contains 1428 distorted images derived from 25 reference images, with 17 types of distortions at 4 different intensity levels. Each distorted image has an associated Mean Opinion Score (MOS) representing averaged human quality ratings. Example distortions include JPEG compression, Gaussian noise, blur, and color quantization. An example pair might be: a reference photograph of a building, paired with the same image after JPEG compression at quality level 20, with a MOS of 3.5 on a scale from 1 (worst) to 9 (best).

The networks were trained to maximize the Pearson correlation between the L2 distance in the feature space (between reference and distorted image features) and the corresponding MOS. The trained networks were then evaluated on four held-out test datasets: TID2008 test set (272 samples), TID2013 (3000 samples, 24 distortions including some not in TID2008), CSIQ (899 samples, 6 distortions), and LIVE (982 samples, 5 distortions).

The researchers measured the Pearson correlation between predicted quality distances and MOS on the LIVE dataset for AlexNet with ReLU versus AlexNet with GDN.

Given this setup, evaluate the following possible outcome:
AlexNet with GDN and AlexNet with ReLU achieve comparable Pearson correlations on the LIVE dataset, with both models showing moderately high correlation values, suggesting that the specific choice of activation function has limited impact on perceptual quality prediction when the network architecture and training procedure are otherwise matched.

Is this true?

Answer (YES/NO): NO